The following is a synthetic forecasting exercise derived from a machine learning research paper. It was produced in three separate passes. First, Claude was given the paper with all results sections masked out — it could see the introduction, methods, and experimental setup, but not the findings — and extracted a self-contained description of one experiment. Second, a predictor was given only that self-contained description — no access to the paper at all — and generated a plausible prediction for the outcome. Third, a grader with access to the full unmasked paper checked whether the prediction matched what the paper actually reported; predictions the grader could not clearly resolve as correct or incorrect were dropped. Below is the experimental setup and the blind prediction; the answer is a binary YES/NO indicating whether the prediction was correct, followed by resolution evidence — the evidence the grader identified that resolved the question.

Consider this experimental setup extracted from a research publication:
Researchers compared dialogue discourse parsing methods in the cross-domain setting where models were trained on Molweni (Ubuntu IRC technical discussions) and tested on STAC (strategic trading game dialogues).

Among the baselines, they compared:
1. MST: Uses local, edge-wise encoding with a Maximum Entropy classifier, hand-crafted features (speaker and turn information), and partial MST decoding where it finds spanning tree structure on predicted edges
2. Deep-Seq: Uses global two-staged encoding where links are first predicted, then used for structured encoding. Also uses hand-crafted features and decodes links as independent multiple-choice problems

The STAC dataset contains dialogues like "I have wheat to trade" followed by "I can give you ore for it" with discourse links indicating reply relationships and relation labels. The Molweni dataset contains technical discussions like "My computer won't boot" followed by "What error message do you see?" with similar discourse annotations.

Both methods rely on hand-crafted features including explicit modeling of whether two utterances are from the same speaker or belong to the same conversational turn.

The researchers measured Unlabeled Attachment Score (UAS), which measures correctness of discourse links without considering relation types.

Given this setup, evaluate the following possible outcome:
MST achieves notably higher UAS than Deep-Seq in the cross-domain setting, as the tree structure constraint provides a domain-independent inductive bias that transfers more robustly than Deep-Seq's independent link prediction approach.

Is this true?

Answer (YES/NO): YES